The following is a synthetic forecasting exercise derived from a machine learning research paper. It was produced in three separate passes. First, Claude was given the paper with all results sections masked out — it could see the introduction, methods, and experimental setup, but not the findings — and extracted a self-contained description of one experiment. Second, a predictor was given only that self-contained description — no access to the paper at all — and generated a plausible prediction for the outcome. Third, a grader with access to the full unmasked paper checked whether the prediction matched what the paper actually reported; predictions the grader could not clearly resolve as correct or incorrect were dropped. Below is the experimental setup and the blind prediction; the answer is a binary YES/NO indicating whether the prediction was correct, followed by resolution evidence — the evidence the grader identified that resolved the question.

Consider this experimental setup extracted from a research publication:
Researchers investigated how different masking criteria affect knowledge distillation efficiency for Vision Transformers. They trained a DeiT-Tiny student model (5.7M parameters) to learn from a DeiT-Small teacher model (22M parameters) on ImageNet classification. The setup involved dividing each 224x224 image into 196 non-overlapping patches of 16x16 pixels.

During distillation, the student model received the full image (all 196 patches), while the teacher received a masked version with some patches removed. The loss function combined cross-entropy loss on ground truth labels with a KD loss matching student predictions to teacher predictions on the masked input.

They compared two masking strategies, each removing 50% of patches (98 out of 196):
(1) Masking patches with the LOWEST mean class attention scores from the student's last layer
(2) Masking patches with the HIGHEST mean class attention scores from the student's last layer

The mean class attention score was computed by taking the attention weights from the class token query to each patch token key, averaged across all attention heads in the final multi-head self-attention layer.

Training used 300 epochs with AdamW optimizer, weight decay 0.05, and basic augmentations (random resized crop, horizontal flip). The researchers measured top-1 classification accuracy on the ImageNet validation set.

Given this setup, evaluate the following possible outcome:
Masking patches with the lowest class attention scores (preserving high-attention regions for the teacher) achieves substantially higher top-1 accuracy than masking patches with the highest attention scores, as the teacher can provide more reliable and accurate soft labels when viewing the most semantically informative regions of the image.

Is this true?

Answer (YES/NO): YES